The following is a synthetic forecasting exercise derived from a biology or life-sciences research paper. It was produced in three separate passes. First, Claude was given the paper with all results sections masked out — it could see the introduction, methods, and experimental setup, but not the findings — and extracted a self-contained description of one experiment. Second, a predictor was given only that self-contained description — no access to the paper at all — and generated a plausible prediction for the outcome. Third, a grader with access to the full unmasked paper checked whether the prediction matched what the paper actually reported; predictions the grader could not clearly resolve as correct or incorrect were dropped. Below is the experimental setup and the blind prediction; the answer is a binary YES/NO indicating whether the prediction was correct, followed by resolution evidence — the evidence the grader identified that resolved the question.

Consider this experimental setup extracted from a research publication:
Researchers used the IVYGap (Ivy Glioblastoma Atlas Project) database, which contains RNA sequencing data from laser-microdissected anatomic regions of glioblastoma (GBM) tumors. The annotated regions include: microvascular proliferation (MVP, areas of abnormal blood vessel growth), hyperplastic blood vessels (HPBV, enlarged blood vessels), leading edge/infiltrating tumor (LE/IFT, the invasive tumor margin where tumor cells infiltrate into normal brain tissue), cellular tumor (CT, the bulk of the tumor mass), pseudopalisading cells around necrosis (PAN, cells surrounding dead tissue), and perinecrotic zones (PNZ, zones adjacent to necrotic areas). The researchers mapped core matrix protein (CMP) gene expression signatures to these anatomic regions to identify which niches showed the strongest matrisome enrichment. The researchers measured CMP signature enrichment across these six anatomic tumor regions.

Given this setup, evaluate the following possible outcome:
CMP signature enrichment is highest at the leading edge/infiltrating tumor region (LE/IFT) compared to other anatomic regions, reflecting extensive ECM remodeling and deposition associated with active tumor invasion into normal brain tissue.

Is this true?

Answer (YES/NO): NO